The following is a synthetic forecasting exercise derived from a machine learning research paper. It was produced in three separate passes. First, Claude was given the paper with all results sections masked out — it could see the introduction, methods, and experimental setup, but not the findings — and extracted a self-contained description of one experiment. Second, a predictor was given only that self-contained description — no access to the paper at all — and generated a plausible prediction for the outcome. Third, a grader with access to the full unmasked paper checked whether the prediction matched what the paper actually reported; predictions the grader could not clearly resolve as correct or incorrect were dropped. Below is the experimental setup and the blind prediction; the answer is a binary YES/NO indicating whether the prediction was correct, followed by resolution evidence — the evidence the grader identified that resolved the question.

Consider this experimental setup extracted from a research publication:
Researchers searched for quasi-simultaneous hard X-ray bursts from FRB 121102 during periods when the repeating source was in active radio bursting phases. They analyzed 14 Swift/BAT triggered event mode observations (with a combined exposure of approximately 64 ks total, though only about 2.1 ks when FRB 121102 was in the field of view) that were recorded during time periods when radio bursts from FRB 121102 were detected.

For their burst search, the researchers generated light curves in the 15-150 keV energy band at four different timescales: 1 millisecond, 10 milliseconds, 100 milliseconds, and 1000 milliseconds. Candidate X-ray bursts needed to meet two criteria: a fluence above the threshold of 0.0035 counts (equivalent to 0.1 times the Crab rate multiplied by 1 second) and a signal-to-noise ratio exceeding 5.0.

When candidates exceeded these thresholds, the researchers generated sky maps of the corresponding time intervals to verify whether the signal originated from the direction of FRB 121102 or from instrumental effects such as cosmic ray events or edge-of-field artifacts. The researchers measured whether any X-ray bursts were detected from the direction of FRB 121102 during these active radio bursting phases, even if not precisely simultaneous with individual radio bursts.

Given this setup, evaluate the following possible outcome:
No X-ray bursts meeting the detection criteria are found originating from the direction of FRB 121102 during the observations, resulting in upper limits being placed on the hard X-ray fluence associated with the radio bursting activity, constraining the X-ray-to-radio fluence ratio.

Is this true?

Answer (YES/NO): NO